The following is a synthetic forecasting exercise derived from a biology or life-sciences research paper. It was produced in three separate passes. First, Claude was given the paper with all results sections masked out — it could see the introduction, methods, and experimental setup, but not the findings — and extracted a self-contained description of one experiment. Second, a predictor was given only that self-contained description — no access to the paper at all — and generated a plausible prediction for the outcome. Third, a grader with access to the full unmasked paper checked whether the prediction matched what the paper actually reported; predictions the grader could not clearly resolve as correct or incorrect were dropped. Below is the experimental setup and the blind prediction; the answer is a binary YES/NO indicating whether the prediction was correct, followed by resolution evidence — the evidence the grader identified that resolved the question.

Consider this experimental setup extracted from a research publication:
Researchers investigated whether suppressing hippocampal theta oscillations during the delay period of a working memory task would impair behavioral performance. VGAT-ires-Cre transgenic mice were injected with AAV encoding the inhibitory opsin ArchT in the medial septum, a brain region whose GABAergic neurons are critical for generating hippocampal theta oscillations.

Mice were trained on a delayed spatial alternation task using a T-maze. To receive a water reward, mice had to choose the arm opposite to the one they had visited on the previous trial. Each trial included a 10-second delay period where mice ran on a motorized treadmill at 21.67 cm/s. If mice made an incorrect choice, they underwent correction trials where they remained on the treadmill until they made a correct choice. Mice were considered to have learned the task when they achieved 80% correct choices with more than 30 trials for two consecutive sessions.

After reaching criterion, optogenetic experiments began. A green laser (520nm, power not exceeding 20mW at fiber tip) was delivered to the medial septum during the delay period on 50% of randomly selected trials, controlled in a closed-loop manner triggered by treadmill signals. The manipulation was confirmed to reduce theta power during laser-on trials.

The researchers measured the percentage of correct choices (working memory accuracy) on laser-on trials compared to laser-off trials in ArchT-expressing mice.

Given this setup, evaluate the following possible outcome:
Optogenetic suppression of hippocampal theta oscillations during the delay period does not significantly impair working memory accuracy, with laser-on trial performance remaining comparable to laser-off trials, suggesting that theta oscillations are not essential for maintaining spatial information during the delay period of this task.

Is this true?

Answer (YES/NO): YES